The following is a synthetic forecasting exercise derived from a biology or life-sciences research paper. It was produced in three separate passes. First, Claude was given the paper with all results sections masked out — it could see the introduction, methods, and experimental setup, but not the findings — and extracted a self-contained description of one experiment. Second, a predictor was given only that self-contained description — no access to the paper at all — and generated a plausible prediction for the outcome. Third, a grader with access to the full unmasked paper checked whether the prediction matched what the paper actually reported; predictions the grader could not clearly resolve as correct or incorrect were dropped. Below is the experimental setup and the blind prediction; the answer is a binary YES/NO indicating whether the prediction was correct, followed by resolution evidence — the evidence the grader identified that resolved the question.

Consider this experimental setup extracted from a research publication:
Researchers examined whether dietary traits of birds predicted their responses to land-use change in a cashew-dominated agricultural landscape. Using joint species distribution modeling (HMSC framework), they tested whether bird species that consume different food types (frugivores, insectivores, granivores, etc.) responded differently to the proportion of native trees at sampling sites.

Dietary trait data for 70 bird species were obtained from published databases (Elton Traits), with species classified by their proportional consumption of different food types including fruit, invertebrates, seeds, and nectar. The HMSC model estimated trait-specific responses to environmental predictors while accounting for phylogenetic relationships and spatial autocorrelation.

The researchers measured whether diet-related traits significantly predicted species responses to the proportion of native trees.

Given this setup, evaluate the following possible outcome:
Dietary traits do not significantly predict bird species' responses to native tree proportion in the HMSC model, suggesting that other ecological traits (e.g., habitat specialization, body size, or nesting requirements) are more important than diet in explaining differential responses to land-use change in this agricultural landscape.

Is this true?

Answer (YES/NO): YES